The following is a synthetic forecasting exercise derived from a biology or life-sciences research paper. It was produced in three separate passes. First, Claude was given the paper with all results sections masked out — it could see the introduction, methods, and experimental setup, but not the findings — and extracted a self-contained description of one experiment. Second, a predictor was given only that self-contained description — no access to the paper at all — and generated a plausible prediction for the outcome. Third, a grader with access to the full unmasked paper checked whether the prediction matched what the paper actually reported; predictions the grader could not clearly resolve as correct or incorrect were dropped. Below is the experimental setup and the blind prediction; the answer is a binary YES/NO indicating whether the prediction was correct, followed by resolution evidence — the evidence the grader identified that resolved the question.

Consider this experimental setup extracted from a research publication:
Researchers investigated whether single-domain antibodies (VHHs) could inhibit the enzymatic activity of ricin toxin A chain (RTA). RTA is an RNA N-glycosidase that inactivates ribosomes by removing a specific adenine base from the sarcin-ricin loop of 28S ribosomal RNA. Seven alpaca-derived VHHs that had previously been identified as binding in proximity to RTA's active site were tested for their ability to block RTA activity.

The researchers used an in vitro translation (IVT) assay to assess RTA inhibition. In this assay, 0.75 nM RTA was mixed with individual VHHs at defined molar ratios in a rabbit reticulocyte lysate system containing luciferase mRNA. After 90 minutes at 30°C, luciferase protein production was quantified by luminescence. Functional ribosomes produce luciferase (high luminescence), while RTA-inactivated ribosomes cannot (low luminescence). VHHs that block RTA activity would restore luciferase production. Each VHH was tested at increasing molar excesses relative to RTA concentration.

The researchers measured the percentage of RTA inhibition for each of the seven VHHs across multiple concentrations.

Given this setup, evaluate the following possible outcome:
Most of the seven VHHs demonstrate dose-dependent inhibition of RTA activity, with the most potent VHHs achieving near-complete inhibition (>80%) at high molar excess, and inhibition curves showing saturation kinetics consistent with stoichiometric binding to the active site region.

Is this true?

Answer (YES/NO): NO